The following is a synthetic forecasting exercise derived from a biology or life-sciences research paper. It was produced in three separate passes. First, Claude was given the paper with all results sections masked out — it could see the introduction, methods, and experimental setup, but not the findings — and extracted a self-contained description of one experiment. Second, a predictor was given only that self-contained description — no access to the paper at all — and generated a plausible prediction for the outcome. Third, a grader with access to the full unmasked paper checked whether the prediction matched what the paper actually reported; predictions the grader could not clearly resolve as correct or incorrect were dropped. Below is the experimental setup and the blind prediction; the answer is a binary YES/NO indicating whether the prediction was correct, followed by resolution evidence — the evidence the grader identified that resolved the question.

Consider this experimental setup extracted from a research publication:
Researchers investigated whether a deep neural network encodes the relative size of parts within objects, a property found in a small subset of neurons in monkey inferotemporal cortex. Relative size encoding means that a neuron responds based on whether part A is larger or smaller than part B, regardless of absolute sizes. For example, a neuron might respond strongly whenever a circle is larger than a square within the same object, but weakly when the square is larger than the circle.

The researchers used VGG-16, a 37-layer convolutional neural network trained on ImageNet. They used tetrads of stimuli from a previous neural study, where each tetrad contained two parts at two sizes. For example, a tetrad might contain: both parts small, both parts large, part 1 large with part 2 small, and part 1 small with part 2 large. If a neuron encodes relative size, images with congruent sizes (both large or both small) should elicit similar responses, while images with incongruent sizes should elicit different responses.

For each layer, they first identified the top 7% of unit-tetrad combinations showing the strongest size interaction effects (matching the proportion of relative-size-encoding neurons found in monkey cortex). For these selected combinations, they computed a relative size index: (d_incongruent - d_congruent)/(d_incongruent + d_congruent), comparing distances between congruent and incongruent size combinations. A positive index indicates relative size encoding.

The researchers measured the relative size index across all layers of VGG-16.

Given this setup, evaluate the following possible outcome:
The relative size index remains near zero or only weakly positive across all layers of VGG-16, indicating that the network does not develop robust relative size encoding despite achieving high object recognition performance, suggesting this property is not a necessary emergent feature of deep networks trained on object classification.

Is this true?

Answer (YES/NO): NO